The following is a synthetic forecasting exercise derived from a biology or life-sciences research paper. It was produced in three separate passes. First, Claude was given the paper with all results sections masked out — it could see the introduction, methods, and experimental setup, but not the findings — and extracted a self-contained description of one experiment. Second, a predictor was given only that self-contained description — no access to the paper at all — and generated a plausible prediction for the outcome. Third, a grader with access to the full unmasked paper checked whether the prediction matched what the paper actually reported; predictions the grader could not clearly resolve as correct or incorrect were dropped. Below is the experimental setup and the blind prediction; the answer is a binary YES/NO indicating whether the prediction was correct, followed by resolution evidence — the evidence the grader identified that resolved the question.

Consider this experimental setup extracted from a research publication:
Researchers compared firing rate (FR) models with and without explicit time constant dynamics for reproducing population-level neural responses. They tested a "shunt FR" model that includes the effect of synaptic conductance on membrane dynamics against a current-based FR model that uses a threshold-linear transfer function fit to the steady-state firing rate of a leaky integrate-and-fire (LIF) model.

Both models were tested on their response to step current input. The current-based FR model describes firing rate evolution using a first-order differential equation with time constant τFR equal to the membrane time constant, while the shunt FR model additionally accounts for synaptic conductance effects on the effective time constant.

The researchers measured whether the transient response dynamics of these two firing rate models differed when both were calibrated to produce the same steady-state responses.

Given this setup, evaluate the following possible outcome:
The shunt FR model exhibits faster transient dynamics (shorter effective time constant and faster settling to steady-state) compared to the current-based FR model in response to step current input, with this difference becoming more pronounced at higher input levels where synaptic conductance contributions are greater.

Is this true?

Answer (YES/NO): NO